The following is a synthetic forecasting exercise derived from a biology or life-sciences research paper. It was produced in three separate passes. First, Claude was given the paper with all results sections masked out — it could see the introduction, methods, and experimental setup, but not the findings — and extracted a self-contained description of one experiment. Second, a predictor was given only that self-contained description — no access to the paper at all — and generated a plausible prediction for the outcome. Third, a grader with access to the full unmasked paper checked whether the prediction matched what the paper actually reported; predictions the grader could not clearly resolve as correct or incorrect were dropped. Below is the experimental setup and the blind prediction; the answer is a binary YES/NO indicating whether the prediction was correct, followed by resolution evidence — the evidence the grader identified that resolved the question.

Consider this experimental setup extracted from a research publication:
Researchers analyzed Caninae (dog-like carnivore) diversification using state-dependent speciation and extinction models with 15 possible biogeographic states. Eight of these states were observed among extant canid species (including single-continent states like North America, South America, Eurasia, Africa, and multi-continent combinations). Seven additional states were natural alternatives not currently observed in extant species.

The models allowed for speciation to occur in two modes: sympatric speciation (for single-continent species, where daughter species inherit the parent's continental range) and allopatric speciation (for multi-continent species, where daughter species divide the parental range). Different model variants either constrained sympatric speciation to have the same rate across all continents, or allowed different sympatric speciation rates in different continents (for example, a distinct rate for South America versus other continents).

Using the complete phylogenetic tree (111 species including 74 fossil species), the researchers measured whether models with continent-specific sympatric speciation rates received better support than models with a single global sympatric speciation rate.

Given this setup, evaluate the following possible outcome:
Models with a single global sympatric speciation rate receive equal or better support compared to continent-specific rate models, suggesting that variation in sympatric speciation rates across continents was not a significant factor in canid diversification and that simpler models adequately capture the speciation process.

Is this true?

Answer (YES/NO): YES